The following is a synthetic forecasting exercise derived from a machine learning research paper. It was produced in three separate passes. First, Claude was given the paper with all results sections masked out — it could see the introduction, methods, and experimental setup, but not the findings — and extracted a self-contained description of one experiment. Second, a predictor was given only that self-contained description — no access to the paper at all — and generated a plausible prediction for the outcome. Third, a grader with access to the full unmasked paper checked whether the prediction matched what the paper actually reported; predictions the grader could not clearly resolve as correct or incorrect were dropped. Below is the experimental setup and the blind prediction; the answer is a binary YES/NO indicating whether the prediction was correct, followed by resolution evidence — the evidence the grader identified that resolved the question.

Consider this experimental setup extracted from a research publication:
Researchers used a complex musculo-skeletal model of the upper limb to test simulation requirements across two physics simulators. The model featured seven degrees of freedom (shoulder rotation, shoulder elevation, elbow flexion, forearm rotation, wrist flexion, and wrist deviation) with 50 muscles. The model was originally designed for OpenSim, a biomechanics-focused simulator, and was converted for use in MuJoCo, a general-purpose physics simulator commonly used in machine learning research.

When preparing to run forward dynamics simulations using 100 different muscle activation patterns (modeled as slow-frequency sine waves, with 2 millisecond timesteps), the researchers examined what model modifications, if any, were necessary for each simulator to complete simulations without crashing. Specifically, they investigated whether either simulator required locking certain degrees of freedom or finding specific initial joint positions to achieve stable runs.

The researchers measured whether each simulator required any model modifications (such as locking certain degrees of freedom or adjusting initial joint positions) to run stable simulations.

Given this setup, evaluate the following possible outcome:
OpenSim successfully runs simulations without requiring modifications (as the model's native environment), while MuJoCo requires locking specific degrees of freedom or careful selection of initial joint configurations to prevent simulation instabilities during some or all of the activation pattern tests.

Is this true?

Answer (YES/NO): NO